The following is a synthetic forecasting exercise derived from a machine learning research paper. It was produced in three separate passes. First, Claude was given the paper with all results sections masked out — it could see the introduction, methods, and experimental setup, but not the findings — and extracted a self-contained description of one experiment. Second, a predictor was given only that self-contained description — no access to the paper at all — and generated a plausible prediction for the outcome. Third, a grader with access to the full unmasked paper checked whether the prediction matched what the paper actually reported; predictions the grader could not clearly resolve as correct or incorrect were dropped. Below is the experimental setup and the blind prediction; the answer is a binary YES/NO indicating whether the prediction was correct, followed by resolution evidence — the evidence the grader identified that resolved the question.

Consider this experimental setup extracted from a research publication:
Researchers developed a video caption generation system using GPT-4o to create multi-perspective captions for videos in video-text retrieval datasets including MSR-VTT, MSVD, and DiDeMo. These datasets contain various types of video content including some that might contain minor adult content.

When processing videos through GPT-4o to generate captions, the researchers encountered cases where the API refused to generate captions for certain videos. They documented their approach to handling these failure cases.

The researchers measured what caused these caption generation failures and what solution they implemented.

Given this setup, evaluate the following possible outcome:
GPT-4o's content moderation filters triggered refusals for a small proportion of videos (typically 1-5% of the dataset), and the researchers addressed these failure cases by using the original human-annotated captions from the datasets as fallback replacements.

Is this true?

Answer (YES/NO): NO